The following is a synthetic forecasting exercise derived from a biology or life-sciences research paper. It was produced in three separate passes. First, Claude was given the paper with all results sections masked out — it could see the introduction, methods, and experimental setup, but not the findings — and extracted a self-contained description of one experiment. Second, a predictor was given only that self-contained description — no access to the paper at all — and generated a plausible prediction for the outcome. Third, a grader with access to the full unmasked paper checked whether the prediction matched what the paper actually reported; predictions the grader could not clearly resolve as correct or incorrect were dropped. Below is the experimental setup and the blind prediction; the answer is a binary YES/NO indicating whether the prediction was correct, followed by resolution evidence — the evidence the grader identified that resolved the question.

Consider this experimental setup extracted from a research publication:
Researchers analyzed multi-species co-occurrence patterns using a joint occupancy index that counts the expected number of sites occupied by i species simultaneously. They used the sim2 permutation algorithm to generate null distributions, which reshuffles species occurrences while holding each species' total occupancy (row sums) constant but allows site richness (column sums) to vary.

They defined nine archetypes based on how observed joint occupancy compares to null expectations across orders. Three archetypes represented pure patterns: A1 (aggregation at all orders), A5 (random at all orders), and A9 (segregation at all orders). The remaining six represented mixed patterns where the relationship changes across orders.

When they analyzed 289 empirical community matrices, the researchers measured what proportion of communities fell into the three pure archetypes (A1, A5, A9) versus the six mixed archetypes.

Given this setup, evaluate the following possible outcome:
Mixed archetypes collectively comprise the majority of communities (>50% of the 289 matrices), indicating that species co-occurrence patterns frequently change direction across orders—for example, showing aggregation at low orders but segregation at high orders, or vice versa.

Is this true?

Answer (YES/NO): NO